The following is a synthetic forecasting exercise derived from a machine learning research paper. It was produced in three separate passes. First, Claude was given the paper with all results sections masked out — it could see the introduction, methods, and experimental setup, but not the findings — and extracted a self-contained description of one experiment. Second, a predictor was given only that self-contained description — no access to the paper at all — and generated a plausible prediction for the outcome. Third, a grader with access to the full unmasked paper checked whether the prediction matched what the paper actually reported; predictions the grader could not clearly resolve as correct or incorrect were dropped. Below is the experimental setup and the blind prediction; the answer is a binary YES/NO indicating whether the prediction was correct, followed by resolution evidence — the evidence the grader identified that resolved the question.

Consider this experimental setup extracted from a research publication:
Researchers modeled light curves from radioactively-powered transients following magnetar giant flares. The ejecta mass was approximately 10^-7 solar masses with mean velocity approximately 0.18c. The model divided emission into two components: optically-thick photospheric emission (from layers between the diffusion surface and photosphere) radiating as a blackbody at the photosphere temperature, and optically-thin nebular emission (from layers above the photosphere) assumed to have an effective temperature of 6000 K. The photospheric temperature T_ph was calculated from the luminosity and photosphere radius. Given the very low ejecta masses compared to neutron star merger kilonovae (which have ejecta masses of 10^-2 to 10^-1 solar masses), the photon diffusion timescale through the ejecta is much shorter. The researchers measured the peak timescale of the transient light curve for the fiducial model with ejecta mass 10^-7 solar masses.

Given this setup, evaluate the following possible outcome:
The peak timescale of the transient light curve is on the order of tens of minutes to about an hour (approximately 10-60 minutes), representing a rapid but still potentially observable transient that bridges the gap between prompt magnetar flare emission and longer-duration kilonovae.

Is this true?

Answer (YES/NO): NO